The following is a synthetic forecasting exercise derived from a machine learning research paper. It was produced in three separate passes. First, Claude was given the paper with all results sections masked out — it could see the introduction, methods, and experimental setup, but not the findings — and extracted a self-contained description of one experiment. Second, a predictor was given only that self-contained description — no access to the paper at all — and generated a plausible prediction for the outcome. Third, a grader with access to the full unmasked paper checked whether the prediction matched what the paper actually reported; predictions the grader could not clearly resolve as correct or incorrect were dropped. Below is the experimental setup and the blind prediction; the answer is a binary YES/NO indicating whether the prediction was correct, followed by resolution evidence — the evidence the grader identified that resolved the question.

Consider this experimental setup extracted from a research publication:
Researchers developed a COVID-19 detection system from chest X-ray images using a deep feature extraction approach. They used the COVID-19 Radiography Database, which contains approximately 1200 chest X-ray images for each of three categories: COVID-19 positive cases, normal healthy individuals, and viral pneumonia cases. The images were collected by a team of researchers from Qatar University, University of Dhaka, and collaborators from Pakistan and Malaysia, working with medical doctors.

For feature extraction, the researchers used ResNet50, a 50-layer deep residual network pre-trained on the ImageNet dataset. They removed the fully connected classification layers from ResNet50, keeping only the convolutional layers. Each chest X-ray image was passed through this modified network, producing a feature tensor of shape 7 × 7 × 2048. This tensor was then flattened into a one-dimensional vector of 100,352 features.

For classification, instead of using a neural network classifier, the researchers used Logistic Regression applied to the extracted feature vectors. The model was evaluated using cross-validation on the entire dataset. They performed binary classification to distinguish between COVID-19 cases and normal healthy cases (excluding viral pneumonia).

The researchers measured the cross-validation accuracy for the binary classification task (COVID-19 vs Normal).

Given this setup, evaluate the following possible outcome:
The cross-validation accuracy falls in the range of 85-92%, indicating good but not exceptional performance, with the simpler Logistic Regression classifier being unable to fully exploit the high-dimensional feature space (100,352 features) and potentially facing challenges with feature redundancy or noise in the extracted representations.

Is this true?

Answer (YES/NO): NO